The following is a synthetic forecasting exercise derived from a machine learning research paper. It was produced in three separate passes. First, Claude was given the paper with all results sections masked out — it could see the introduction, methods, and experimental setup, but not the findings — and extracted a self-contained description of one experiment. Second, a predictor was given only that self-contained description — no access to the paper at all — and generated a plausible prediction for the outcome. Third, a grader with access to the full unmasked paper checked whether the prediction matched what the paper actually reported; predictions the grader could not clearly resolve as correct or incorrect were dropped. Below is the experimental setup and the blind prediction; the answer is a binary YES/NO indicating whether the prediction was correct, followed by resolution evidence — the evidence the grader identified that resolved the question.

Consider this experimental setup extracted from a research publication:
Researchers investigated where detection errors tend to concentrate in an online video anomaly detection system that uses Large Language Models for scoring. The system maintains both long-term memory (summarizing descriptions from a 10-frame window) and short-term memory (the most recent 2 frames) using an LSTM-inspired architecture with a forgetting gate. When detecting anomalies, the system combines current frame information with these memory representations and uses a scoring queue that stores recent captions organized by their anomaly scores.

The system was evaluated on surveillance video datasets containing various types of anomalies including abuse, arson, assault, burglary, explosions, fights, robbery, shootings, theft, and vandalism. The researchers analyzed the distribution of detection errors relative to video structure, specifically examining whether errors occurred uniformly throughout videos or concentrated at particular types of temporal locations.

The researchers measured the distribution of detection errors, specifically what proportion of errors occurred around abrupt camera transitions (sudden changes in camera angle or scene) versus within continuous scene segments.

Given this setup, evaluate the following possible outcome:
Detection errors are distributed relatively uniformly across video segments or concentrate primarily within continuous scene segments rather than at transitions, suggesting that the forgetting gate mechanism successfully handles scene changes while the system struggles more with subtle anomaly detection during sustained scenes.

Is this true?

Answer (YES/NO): NO